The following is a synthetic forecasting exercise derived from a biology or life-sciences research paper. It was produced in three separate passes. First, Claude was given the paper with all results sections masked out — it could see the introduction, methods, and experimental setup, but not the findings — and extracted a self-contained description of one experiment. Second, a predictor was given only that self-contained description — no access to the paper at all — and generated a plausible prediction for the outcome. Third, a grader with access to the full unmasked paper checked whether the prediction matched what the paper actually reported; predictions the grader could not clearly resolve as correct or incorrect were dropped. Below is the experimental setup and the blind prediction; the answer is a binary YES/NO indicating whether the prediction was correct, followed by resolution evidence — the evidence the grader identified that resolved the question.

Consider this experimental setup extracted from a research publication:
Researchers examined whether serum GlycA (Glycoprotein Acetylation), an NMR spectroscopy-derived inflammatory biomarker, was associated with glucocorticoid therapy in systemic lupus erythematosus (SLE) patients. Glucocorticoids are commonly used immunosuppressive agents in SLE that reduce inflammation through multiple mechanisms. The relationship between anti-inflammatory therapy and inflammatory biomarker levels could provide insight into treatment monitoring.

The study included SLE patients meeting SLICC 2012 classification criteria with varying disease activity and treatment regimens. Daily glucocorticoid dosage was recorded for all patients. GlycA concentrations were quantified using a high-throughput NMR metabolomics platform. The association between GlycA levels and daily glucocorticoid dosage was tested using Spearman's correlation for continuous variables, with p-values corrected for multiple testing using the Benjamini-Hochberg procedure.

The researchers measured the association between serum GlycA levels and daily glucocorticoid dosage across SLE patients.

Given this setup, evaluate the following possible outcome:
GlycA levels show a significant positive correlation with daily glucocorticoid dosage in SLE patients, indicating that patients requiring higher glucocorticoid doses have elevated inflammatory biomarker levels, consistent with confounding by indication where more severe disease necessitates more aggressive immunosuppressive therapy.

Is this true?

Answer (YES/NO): NO